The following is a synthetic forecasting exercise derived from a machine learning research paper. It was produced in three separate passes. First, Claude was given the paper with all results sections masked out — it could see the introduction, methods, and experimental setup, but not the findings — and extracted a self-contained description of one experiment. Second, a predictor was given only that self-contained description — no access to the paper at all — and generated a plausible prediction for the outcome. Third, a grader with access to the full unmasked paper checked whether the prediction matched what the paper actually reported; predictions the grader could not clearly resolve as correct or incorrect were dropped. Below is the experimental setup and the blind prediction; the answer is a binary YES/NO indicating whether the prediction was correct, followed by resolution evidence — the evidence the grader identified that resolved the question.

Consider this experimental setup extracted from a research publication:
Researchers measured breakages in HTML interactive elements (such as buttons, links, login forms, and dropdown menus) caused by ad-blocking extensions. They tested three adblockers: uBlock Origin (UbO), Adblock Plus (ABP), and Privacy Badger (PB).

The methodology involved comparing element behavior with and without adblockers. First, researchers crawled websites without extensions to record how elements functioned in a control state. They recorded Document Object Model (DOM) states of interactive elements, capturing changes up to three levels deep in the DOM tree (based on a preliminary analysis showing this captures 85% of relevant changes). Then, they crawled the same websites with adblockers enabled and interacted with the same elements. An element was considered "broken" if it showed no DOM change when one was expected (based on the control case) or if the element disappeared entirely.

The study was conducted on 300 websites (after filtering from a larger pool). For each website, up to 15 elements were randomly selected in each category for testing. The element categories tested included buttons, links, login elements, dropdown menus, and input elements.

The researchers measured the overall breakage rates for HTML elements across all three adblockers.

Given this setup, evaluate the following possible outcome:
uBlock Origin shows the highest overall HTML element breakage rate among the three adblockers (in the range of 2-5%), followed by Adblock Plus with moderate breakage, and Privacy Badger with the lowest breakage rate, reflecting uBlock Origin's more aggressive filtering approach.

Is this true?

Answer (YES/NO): NO